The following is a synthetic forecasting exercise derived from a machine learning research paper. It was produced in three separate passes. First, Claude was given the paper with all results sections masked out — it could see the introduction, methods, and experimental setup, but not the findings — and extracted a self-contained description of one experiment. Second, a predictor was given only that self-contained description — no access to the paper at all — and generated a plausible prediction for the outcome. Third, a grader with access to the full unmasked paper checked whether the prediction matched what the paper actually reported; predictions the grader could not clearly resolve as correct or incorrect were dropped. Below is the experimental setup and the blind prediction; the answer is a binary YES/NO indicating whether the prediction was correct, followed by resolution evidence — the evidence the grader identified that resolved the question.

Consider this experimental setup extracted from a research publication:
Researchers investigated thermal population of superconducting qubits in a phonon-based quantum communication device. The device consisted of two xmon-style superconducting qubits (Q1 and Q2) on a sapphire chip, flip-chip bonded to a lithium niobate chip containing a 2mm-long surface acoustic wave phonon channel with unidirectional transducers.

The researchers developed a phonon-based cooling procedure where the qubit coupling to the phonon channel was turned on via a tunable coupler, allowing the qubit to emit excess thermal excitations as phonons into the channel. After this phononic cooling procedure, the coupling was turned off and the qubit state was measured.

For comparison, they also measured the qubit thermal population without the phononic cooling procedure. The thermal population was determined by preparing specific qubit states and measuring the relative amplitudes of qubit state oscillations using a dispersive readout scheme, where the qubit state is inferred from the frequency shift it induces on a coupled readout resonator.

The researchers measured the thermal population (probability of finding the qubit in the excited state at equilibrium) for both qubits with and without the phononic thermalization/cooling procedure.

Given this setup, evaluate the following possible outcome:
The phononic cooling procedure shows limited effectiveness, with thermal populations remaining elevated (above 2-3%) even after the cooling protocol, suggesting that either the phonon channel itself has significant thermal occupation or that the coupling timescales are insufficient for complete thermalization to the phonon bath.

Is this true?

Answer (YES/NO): NO